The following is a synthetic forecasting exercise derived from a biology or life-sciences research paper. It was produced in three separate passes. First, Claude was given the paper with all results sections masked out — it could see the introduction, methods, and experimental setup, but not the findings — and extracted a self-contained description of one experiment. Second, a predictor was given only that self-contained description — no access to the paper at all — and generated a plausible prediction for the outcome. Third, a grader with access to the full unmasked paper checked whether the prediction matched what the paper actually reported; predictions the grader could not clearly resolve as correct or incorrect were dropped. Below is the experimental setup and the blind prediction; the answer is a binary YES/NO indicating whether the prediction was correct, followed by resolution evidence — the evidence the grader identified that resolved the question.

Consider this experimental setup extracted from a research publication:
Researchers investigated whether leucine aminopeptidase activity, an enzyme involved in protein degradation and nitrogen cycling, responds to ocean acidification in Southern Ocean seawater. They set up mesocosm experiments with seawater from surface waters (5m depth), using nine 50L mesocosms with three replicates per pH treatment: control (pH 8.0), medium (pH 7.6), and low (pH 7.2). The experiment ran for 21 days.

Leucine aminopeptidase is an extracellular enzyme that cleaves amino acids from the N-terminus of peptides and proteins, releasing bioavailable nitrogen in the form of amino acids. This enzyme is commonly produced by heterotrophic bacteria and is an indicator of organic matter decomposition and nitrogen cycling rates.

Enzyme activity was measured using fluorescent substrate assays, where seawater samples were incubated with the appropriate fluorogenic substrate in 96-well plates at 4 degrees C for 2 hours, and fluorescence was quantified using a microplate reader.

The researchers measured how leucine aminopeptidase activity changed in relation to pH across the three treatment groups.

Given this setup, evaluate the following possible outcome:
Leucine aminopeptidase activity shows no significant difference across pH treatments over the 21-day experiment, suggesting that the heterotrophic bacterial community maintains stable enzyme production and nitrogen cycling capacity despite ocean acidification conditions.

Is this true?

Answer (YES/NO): NO